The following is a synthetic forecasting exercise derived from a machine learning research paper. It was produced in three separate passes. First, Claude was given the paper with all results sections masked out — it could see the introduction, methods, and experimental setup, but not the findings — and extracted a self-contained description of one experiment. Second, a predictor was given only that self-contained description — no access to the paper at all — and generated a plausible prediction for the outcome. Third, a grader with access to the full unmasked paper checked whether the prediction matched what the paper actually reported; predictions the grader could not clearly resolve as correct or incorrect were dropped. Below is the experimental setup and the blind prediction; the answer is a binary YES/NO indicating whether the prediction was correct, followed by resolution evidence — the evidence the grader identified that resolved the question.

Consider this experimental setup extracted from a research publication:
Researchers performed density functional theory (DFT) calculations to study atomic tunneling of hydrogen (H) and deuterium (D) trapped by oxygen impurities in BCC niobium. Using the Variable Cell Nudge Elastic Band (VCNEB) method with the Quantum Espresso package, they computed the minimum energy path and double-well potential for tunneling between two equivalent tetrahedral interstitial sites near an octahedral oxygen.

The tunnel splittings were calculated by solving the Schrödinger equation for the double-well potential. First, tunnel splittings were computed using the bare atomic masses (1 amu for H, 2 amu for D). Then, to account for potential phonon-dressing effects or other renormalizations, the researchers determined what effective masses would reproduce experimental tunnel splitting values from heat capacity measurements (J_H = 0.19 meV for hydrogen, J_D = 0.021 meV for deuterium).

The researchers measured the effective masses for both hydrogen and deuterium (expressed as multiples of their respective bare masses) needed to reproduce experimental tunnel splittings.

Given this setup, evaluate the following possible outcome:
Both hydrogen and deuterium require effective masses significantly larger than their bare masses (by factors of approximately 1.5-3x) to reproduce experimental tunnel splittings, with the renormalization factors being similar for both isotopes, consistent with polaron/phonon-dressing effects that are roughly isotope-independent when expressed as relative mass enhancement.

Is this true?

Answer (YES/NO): NO